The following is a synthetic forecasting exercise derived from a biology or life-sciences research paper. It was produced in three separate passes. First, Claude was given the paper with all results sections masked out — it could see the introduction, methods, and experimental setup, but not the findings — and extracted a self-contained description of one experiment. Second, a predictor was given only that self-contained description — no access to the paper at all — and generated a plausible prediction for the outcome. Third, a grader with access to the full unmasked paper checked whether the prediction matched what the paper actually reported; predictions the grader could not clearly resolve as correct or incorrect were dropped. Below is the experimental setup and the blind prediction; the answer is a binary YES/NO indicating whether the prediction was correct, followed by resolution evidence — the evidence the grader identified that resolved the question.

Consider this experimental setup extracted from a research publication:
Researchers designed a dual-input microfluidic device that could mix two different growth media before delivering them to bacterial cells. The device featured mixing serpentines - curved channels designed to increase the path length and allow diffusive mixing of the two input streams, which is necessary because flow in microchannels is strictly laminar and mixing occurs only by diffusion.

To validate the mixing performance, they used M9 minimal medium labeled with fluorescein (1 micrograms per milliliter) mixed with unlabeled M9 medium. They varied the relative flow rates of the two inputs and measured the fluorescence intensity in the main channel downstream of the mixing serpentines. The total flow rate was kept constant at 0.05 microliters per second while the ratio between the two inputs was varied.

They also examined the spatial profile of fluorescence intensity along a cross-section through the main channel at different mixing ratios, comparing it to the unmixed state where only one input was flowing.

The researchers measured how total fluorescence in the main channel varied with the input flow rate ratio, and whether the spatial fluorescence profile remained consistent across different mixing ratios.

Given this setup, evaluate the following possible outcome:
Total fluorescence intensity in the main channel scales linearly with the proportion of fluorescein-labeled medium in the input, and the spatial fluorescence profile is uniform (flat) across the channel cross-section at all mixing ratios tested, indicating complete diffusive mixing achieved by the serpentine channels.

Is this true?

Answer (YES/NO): NO